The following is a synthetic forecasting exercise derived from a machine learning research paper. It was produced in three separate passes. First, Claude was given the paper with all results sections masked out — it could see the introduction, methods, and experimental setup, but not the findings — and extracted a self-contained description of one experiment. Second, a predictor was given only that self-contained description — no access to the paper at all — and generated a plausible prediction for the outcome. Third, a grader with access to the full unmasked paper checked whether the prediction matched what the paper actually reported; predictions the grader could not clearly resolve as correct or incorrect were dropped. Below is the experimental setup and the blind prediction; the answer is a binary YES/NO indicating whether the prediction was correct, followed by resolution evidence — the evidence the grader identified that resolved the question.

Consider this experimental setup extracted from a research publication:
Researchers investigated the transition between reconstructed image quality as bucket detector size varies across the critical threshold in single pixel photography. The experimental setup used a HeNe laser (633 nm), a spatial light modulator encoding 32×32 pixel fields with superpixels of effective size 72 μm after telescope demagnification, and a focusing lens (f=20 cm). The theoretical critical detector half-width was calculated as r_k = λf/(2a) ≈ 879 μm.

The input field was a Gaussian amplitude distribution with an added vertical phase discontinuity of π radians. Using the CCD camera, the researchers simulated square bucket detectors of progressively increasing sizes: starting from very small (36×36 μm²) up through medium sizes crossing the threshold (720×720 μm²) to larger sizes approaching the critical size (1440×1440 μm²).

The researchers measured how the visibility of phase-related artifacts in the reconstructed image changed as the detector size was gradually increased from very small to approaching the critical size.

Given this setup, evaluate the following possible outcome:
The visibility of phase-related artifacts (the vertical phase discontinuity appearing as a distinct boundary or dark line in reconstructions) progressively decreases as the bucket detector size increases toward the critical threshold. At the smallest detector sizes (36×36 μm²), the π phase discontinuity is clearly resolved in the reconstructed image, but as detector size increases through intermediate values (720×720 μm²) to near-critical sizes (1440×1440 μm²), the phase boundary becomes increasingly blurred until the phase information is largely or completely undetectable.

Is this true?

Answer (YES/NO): YES